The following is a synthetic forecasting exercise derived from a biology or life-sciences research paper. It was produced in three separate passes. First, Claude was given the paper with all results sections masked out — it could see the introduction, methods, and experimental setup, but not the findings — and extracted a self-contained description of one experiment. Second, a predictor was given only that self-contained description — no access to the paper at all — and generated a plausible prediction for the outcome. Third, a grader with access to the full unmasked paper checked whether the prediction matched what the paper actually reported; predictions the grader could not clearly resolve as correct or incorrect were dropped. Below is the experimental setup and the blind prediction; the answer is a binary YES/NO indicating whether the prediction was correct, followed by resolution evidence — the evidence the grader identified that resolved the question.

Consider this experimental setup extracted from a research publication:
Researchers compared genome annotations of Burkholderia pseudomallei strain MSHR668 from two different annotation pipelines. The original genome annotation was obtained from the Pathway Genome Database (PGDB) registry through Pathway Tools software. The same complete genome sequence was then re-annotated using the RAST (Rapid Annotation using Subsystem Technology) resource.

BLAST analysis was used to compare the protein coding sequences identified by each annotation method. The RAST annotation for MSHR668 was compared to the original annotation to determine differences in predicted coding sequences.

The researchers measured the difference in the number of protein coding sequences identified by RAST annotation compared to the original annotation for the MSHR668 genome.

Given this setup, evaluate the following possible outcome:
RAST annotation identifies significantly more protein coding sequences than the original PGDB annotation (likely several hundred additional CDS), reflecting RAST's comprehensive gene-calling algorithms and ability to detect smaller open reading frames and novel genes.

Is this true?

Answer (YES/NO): NO